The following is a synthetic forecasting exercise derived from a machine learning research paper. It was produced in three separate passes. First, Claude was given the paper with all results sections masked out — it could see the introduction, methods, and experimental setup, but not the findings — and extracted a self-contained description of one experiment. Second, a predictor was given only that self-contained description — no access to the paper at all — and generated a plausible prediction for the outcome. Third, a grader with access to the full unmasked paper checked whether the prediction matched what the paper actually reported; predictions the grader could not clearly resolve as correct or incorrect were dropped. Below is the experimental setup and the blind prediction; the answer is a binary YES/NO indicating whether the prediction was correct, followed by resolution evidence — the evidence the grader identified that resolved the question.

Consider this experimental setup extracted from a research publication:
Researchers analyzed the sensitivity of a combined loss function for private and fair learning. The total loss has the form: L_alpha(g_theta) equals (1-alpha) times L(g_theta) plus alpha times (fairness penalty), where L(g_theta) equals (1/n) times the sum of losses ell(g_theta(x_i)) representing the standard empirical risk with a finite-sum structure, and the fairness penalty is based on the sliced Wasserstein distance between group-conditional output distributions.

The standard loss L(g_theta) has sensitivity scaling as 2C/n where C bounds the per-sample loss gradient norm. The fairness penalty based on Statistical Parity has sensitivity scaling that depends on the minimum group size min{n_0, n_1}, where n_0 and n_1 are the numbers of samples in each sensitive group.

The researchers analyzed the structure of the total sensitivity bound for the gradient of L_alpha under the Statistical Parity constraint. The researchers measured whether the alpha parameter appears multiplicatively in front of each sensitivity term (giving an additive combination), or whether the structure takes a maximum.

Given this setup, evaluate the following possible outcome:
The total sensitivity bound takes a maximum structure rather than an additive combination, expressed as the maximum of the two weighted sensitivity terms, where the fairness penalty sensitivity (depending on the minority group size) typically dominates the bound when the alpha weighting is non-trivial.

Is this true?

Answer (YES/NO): NO